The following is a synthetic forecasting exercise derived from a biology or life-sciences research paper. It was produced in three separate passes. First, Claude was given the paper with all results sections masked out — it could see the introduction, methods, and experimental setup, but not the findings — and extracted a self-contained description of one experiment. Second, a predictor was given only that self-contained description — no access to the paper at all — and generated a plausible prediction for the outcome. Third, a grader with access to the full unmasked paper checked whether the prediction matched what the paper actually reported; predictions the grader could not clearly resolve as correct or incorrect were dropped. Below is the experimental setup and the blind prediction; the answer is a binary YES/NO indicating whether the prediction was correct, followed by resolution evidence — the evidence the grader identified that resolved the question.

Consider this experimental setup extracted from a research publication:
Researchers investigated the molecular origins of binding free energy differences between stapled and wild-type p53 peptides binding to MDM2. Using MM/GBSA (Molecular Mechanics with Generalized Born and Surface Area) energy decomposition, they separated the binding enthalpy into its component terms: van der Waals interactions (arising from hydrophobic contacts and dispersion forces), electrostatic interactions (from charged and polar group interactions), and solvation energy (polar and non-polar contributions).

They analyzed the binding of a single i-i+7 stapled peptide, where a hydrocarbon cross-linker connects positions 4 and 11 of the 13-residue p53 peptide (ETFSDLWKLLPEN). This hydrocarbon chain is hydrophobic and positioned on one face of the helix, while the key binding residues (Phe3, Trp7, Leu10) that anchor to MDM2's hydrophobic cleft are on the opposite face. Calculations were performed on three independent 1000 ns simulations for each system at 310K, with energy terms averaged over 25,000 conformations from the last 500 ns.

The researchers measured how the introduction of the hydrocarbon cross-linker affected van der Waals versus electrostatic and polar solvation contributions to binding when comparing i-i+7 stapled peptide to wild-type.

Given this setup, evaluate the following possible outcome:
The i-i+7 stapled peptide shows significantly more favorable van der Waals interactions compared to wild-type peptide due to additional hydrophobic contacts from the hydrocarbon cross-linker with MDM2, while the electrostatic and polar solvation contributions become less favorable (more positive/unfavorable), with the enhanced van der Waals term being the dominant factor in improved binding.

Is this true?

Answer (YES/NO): NO